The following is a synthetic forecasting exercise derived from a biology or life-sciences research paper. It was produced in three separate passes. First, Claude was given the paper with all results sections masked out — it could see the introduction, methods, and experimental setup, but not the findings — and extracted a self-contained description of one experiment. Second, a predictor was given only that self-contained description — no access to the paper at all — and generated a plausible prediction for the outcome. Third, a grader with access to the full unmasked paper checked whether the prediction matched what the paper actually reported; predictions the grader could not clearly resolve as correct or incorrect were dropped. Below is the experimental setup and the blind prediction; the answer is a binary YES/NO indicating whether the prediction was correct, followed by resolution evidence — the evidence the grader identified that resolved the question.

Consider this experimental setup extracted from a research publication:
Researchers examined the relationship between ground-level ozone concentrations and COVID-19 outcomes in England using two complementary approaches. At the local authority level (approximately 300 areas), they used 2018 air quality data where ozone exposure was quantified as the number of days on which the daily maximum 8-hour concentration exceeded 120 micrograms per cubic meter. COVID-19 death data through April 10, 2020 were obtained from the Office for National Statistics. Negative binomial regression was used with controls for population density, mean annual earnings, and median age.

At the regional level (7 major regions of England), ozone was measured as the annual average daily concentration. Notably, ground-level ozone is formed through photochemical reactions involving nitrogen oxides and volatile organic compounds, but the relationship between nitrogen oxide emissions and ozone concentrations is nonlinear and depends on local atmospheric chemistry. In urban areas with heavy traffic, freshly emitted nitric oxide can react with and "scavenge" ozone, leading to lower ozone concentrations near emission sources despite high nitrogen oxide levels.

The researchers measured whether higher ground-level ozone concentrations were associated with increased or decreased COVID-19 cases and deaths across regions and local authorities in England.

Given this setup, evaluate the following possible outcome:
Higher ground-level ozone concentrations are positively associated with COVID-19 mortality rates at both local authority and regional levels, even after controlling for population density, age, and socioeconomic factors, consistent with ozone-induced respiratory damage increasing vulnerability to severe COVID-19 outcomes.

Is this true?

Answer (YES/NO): NO